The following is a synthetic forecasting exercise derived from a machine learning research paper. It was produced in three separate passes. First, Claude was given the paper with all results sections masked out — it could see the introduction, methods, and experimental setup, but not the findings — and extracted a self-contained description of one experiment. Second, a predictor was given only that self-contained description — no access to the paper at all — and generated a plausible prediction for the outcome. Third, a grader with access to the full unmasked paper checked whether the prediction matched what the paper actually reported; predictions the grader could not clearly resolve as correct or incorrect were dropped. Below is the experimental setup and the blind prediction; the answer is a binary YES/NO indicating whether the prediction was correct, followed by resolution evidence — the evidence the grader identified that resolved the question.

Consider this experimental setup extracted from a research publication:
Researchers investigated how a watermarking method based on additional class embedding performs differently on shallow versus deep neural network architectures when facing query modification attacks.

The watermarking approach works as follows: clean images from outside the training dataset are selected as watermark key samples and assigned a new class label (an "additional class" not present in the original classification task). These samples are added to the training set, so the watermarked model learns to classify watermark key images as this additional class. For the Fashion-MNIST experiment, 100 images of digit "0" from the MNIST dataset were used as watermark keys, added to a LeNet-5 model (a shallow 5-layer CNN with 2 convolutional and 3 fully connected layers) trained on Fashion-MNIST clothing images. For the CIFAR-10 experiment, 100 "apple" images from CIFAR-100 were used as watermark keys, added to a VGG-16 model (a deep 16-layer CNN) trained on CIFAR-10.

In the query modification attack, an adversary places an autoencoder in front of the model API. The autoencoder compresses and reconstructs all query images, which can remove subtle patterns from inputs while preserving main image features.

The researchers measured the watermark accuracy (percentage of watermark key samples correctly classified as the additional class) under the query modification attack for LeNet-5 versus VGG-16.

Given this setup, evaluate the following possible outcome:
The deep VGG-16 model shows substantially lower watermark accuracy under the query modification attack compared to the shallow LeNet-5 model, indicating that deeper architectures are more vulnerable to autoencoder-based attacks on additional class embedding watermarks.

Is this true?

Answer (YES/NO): NO